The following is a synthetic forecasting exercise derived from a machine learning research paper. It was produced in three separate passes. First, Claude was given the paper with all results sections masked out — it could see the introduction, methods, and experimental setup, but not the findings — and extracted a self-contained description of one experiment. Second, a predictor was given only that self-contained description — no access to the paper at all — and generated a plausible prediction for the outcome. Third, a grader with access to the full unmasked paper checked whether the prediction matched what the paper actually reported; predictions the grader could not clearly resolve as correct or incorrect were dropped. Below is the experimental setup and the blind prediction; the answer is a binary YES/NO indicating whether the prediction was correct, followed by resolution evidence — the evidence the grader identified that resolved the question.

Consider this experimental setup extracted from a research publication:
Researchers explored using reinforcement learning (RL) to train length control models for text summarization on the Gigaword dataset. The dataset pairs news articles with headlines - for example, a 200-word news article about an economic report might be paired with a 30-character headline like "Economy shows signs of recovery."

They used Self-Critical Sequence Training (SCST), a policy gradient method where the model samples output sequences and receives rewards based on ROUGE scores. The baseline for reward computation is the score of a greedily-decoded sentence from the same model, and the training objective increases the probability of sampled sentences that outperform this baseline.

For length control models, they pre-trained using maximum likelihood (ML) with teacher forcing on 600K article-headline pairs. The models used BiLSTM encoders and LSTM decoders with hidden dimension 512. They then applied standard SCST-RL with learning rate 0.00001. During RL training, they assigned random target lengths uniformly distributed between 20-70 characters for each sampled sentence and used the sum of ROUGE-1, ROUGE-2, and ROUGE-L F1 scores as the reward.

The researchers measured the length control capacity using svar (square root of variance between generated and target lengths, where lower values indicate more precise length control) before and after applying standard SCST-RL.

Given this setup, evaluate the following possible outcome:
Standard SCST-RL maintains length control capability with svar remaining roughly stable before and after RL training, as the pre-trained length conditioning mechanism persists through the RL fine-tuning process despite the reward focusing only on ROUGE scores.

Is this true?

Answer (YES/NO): NO